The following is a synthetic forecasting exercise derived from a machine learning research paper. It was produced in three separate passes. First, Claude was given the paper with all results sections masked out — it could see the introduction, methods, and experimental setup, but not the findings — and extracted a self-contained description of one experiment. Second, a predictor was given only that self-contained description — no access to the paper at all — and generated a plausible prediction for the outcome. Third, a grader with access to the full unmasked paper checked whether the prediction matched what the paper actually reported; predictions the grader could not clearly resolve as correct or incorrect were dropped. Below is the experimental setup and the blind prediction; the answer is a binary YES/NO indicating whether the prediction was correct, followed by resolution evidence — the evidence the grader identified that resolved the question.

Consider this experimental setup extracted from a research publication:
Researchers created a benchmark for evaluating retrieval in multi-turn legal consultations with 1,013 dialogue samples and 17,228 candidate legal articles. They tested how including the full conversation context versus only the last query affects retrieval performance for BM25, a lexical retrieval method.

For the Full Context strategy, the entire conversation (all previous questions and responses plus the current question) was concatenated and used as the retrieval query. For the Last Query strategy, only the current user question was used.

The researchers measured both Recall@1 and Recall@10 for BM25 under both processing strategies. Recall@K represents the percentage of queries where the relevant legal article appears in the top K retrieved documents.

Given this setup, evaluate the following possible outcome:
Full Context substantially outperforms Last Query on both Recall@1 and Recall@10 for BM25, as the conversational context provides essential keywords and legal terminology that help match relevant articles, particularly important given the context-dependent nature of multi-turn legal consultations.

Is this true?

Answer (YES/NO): NO